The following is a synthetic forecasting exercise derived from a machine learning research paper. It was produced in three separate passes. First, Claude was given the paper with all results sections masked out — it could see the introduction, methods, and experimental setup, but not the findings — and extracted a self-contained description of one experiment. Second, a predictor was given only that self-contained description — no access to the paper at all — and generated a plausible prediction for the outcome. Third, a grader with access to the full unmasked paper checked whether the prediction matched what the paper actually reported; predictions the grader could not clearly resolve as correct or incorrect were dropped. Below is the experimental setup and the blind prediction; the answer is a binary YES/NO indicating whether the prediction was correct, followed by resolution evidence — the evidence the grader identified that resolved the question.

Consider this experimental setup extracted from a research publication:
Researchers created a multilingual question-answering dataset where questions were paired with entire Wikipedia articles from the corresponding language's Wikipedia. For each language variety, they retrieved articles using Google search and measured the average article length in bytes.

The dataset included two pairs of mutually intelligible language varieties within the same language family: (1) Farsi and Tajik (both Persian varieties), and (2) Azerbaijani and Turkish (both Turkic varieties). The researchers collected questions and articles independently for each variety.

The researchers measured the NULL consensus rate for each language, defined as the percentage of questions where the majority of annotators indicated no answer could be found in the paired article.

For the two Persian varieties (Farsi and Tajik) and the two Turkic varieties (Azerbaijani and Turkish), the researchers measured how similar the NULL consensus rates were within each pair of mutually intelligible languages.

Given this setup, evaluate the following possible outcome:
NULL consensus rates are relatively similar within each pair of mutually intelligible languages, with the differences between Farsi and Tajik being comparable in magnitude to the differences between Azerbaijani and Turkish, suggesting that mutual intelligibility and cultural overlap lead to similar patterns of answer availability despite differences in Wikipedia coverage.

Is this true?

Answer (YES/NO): NO